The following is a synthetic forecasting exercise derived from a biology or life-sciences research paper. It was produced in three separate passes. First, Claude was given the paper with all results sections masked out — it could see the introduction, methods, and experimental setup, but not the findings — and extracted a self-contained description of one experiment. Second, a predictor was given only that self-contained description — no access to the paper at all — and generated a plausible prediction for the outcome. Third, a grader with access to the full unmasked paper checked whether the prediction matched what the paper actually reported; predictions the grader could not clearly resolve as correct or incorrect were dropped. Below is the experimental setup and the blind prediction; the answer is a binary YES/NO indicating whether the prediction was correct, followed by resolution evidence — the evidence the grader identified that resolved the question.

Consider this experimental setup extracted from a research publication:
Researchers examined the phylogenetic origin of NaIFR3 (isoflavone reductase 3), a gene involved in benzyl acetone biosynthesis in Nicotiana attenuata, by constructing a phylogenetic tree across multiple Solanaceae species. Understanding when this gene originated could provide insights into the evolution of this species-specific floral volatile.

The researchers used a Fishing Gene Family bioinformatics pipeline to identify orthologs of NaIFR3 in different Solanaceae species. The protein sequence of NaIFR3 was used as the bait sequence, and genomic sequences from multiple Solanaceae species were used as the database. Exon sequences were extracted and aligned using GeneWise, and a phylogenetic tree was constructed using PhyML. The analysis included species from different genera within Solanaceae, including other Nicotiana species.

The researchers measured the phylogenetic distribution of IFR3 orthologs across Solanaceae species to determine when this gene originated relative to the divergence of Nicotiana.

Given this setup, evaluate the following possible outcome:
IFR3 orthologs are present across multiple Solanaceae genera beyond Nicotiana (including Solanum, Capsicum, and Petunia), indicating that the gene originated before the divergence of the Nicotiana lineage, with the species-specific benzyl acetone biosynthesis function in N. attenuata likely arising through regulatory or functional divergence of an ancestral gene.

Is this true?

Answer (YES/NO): NO